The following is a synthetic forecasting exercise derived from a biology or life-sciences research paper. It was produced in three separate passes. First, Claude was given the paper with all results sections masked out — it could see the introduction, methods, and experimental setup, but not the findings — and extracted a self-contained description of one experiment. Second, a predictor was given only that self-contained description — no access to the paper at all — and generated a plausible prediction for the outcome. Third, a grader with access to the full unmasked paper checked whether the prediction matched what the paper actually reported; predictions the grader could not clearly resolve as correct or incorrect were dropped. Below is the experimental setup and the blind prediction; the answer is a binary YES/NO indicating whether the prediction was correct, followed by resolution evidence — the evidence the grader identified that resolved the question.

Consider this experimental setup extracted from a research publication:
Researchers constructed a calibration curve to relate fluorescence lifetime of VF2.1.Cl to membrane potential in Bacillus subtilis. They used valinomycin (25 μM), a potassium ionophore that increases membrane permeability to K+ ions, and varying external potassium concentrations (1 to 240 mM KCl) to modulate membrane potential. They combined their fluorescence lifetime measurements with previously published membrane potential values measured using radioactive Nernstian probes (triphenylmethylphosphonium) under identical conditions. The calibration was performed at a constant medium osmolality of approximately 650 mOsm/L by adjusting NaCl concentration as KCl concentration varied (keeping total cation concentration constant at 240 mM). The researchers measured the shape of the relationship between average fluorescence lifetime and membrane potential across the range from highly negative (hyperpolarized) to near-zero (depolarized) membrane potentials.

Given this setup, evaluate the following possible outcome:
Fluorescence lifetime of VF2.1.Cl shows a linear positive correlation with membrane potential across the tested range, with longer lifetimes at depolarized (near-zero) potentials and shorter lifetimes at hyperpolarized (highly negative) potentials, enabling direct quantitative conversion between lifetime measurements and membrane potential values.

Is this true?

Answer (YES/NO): NO